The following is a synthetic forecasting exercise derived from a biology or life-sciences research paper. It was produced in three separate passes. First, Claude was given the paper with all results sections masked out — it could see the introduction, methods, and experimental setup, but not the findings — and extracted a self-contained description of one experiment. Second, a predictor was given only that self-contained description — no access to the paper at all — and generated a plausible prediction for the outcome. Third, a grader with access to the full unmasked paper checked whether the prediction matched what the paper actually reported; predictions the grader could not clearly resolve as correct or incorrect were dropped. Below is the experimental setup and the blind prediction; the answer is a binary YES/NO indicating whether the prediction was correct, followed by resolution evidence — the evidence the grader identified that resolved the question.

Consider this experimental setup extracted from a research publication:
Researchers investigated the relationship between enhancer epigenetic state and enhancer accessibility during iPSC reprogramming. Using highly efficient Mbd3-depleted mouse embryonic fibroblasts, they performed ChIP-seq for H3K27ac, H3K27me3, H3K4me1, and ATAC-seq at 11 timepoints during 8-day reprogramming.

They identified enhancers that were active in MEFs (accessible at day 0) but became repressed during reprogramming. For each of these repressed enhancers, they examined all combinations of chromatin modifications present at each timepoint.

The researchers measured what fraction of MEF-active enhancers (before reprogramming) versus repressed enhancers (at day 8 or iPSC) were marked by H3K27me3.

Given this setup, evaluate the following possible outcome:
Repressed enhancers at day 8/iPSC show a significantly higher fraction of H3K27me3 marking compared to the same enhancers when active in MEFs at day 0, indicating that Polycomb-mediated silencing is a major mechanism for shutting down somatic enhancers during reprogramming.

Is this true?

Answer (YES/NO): NO